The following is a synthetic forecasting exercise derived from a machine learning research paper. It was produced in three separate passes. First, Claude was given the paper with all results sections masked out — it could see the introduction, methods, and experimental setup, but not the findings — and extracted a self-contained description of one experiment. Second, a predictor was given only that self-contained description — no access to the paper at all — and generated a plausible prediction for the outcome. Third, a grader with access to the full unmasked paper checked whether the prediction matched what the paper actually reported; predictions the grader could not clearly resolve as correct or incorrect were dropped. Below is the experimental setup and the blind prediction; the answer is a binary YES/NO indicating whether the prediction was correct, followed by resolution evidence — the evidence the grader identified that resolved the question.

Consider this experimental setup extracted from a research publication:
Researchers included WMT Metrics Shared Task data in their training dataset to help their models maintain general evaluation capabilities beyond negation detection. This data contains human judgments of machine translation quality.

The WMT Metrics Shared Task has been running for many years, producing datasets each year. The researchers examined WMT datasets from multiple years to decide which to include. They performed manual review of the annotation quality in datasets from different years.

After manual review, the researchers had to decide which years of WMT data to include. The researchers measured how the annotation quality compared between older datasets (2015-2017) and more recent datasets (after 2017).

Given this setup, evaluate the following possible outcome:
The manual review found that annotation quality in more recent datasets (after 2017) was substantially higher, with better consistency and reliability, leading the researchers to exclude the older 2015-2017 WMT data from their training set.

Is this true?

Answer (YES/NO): NO